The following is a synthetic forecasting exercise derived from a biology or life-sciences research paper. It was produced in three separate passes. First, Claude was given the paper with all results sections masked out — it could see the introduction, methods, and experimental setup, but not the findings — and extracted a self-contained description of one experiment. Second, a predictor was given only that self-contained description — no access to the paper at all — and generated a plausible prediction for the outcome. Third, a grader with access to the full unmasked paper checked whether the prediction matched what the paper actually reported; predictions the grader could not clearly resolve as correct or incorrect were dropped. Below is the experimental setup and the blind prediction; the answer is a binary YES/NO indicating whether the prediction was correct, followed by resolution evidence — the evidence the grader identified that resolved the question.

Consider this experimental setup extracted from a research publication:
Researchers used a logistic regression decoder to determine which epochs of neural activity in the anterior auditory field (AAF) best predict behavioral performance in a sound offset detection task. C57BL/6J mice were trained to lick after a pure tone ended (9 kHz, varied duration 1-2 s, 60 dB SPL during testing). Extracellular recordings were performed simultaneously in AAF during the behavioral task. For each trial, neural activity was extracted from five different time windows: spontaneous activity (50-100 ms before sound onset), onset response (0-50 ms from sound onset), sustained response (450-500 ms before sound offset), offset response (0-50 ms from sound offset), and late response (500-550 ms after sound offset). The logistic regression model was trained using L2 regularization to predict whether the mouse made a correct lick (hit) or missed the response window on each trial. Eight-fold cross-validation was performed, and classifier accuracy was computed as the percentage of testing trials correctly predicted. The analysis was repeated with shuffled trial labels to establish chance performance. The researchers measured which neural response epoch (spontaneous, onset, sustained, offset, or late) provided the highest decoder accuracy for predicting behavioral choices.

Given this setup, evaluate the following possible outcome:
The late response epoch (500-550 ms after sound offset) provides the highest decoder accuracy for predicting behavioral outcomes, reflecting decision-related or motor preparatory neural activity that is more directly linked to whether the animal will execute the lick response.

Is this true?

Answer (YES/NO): NO